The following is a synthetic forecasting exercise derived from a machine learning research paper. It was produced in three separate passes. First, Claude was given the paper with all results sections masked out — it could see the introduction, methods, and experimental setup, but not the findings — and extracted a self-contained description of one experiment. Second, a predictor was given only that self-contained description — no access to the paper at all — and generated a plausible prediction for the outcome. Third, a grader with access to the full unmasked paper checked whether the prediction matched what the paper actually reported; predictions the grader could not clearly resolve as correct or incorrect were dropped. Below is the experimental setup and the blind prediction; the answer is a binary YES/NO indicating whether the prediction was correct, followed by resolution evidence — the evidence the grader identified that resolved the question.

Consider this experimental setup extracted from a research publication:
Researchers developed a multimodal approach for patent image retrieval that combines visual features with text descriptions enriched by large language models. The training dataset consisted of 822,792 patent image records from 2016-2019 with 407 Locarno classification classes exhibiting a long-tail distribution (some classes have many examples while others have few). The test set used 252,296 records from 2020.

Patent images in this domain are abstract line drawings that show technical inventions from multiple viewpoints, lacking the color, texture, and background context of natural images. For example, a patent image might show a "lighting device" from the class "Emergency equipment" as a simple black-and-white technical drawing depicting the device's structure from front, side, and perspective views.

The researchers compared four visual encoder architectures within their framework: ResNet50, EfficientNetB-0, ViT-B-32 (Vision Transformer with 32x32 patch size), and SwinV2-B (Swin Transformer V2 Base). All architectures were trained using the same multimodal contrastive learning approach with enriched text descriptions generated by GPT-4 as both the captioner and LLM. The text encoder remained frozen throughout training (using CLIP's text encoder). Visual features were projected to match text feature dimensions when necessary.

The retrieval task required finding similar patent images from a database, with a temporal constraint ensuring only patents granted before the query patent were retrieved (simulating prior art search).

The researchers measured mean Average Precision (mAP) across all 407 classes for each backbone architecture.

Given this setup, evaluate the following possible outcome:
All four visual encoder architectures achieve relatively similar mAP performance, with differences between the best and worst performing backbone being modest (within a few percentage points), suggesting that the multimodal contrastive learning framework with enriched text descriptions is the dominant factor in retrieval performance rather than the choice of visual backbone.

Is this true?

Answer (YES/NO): NO